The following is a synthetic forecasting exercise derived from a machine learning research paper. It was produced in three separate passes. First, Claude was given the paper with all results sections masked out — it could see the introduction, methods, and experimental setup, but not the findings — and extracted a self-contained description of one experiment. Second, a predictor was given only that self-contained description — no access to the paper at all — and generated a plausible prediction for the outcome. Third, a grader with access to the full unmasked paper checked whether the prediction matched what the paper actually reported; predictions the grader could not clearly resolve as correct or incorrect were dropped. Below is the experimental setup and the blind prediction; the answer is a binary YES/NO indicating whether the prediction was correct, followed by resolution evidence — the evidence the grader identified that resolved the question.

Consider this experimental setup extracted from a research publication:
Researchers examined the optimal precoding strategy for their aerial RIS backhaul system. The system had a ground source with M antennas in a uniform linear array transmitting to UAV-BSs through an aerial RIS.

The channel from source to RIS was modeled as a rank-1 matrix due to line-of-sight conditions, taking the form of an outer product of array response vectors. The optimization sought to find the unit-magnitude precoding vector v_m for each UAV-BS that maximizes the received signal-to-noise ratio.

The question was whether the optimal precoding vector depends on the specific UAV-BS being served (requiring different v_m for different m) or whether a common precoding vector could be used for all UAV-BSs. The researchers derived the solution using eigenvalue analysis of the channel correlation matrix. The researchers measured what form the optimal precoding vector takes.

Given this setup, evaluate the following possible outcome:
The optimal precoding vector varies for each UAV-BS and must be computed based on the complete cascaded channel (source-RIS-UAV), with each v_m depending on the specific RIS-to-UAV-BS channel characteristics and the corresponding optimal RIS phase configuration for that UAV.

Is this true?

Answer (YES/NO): NO